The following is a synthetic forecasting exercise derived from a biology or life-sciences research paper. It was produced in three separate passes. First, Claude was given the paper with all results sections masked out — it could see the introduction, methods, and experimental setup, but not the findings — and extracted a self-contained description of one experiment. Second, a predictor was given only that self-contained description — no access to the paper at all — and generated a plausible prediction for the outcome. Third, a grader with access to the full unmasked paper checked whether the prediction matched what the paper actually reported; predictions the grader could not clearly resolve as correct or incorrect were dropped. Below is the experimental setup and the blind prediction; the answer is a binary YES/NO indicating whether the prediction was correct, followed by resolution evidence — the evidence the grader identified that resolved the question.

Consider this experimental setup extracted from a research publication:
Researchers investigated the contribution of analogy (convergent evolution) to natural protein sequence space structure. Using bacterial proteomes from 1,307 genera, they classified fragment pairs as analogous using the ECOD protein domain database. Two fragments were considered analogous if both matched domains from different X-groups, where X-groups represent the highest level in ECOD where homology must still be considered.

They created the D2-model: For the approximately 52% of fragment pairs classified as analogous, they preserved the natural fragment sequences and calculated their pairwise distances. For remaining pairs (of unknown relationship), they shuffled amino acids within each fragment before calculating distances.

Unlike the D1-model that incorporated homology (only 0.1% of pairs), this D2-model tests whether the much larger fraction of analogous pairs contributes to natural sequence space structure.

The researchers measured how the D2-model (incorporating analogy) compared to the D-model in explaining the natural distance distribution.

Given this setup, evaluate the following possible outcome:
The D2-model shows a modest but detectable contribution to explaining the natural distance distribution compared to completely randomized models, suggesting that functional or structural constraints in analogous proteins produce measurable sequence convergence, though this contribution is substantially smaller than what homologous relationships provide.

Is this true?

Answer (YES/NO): NO